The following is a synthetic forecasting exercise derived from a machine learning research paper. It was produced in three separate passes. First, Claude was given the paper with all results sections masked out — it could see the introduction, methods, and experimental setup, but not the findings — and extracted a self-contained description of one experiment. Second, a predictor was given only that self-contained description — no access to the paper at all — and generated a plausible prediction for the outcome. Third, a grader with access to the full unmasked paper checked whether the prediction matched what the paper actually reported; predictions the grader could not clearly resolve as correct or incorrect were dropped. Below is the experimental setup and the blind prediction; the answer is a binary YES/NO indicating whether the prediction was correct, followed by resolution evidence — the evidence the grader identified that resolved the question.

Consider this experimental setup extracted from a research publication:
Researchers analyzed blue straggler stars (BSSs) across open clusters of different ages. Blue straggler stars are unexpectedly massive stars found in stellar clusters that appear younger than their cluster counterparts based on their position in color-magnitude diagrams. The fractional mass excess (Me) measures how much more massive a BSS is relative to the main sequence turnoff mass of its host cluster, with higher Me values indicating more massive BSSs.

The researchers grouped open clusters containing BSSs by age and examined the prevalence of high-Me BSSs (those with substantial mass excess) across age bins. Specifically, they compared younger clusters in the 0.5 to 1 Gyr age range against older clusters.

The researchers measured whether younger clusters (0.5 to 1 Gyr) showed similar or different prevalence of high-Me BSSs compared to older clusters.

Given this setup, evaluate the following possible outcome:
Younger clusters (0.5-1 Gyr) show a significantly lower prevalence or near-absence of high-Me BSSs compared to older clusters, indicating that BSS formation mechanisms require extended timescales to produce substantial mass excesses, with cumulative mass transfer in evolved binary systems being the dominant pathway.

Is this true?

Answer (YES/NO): NO